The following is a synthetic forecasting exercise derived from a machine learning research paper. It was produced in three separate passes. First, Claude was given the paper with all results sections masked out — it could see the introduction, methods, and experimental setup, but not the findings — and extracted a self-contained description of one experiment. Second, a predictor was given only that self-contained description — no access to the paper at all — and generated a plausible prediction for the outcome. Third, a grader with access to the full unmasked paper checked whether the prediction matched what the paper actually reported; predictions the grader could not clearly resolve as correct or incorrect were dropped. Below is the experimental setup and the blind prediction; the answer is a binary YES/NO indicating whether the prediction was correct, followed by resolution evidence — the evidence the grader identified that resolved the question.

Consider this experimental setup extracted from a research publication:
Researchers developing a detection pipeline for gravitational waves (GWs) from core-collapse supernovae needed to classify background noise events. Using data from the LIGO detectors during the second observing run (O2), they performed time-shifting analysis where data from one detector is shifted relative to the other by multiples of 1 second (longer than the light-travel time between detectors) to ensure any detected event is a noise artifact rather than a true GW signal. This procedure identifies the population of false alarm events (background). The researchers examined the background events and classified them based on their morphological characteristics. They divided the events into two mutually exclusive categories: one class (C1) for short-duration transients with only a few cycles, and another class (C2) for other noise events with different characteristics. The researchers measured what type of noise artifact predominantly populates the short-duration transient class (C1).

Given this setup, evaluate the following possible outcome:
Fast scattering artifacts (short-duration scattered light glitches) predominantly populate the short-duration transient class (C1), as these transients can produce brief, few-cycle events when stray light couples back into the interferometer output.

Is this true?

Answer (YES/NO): NO